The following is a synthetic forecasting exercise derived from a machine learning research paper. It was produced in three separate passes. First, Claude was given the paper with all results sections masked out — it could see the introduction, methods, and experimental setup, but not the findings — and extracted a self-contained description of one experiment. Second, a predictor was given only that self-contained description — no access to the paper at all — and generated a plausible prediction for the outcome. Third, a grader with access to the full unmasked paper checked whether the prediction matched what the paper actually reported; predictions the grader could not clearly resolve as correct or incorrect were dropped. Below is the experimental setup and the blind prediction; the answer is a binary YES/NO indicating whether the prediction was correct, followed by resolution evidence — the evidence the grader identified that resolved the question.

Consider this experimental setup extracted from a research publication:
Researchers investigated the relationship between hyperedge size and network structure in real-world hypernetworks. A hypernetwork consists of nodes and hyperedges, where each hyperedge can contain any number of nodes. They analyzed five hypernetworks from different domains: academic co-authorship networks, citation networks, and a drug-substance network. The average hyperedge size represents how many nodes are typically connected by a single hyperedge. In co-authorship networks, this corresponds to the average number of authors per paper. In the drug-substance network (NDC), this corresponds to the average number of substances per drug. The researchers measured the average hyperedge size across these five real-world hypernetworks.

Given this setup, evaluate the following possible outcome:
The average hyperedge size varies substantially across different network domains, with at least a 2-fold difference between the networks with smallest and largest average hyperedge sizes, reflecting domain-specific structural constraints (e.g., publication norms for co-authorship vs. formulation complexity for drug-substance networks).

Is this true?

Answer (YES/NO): YES